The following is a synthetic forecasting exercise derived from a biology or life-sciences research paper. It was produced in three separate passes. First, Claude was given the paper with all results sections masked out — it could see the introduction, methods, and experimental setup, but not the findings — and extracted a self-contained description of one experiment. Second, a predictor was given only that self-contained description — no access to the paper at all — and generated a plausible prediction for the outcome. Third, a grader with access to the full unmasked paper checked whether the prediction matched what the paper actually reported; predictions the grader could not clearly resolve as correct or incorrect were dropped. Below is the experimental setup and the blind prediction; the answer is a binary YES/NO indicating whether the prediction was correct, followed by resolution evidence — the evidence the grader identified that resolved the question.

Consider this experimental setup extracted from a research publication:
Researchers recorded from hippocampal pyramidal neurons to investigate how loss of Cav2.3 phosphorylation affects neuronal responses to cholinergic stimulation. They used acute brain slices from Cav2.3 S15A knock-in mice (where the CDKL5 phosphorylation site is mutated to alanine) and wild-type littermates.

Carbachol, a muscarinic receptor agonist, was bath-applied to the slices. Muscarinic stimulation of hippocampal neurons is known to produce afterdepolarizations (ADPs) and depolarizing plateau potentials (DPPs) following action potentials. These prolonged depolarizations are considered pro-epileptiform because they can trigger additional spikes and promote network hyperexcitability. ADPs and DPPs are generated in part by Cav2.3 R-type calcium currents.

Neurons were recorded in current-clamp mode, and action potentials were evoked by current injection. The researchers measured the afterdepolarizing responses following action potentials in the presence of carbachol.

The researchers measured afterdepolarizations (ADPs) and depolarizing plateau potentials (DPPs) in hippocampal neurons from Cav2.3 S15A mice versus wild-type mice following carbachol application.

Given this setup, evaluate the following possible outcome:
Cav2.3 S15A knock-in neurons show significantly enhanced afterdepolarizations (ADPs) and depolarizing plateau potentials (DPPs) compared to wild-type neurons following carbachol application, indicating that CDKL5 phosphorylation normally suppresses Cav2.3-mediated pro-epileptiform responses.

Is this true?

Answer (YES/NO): YES